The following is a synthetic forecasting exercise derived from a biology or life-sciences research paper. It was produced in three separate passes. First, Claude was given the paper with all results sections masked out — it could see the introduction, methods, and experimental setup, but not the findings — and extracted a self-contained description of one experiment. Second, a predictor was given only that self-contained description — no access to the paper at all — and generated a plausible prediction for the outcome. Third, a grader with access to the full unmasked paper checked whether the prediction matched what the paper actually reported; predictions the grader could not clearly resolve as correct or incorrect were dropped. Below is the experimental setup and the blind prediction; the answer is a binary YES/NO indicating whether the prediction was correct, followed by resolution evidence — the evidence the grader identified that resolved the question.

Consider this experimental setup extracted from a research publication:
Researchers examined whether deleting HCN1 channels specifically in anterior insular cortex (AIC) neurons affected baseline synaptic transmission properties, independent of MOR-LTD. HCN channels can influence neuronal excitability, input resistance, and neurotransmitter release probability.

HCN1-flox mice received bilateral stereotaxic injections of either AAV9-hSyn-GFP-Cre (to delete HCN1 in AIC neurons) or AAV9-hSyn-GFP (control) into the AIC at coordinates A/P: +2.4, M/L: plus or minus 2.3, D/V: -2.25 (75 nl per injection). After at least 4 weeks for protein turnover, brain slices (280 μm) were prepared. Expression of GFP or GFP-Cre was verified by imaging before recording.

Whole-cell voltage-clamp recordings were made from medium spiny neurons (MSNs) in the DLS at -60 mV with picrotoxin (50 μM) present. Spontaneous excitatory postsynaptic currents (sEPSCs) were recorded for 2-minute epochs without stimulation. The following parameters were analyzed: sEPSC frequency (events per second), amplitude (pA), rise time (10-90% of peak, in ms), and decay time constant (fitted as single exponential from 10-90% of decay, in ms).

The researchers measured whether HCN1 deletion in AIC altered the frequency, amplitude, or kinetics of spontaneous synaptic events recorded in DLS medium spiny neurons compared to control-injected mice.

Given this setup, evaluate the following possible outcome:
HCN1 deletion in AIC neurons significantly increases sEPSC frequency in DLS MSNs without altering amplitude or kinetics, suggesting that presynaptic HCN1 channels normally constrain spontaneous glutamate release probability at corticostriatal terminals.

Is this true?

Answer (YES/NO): NO